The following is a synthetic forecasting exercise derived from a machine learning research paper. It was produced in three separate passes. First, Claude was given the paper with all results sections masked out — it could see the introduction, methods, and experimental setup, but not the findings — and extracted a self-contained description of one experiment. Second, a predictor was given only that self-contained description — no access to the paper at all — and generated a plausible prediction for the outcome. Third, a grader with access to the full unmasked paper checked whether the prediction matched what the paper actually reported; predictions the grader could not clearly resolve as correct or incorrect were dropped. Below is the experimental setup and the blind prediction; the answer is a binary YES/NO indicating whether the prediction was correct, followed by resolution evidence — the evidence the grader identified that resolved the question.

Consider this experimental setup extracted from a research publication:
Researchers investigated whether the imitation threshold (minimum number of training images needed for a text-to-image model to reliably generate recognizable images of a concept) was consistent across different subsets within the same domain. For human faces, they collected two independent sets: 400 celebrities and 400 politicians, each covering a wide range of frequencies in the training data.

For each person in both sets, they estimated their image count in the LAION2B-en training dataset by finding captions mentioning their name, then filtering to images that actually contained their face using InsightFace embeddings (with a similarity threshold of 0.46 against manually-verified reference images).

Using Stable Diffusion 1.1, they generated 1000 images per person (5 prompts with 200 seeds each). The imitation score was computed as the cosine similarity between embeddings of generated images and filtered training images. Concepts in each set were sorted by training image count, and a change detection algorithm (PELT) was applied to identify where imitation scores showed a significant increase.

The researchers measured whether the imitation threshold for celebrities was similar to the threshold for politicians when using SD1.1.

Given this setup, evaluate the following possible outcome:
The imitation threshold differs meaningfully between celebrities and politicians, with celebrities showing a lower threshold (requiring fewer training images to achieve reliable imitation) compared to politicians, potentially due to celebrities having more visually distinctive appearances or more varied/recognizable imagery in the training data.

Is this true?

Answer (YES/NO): NO